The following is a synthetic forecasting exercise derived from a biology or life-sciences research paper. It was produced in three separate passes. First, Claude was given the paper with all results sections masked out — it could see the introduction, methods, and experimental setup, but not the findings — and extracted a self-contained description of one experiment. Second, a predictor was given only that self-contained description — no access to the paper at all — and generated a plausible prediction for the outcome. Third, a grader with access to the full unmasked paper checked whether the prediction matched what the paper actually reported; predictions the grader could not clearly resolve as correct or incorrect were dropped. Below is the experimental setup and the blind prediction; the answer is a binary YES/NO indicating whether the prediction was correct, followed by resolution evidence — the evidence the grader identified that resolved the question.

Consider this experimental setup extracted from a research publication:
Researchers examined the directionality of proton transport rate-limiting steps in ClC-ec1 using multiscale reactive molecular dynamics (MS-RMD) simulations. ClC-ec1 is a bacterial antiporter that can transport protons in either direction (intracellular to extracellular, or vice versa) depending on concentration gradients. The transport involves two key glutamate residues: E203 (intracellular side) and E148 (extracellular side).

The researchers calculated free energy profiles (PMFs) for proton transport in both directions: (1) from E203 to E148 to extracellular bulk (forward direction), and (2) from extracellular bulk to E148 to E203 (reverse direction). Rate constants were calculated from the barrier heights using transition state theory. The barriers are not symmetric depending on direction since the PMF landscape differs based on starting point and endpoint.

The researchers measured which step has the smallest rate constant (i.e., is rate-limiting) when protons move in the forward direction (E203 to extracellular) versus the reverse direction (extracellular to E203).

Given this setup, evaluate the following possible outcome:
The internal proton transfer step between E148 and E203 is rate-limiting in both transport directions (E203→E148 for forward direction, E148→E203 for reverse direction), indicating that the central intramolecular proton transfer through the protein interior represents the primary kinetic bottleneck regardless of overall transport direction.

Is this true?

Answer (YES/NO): NO